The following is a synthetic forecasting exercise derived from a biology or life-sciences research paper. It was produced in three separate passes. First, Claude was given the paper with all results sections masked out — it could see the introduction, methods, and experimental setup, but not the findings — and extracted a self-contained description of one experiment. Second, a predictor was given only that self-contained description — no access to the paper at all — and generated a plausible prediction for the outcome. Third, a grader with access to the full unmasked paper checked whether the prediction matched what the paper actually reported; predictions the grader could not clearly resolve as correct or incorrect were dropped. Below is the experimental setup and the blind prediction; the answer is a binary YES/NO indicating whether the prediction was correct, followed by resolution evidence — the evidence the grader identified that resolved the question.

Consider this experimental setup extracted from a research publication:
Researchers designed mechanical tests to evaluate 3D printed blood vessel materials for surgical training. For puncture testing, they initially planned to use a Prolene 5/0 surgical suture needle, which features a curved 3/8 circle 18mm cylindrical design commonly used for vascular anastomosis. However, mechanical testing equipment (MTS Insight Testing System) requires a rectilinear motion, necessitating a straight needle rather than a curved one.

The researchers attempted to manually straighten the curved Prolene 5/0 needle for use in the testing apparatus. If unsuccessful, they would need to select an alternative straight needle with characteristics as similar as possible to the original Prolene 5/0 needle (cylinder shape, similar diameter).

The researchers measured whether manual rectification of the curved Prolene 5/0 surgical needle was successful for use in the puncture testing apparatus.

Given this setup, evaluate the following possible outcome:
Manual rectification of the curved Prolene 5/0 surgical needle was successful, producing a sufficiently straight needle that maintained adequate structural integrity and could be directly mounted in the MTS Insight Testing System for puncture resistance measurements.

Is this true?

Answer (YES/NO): NO